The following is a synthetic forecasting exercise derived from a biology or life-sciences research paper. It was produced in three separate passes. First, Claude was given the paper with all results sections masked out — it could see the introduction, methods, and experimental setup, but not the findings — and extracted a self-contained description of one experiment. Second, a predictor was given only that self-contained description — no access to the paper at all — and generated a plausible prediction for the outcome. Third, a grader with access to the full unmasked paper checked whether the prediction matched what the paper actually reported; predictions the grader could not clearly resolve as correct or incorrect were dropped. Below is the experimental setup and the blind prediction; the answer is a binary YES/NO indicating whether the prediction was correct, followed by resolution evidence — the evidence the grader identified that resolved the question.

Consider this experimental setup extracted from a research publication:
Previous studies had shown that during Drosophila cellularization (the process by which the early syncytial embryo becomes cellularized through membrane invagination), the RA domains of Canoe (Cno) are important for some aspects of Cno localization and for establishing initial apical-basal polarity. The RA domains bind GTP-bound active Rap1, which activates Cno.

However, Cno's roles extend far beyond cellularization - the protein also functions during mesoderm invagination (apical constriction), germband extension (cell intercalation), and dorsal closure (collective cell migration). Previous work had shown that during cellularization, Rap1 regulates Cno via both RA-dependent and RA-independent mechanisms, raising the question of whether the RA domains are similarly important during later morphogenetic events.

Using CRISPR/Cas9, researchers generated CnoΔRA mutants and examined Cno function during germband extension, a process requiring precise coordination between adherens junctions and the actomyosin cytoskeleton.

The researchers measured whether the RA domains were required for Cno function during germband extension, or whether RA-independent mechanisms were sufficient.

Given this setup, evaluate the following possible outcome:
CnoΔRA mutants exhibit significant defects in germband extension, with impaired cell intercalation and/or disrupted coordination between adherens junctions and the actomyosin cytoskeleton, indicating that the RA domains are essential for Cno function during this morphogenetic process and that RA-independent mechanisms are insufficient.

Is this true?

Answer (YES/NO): YES